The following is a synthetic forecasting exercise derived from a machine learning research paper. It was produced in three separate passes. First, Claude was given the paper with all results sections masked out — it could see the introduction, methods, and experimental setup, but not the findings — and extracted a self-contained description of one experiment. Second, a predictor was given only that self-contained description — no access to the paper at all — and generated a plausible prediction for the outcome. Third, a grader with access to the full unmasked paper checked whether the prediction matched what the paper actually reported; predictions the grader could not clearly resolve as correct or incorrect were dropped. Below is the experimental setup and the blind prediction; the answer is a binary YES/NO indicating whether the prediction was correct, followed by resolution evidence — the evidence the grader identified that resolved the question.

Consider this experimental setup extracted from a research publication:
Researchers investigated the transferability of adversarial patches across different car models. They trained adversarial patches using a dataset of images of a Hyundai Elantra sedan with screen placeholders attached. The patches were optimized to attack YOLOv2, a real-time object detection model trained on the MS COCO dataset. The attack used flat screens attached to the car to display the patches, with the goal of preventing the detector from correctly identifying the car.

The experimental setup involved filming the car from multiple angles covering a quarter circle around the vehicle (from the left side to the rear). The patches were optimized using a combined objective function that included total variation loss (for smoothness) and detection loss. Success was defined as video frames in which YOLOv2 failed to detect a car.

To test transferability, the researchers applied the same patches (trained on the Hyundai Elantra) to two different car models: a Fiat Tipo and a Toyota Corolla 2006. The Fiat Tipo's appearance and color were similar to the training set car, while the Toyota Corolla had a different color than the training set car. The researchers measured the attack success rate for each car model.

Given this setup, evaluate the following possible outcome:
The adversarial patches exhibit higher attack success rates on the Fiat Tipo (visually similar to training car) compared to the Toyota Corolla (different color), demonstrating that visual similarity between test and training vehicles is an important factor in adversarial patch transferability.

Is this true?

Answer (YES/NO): YES